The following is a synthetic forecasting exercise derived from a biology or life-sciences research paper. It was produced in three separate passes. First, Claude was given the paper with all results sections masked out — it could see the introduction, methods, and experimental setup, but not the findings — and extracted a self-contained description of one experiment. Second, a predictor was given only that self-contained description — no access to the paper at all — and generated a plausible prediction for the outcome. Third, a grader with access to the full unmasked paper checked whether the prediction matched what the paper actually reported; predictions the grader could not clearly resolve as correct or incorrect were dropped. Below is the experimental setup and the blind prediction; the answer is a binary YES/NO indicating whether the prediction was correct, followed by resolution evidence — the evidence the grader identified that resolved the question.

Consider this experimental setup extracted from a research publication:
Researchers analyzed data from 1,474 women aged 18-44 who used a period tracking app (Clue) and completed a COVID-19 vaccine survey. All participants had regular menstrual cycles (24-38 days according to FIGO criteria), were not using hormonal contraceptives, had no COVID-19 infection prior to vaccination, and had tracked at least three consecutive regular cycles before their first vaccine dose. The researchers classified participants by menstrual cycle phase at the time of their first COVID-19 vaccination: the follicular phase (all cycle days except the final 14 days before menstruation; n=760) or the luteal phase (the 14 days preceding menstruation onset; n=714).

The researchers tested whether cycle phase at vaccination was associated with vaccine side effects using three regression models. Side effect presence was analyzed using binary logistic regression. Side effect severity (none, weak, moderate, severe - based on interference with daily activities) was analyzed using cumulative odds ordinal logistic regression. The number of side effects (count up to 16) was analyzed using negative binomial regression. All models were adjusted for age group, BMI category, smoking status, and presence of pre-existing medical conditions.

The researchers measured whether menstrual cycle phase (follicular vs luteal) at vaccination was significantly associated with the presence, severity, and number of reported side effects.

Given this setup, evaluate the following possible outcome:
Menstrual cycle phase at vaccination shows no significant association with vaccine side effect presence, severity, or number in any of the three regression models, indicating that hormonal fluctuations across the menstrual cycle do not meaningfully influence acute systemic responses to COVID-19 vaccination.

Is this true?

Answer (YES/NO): NO